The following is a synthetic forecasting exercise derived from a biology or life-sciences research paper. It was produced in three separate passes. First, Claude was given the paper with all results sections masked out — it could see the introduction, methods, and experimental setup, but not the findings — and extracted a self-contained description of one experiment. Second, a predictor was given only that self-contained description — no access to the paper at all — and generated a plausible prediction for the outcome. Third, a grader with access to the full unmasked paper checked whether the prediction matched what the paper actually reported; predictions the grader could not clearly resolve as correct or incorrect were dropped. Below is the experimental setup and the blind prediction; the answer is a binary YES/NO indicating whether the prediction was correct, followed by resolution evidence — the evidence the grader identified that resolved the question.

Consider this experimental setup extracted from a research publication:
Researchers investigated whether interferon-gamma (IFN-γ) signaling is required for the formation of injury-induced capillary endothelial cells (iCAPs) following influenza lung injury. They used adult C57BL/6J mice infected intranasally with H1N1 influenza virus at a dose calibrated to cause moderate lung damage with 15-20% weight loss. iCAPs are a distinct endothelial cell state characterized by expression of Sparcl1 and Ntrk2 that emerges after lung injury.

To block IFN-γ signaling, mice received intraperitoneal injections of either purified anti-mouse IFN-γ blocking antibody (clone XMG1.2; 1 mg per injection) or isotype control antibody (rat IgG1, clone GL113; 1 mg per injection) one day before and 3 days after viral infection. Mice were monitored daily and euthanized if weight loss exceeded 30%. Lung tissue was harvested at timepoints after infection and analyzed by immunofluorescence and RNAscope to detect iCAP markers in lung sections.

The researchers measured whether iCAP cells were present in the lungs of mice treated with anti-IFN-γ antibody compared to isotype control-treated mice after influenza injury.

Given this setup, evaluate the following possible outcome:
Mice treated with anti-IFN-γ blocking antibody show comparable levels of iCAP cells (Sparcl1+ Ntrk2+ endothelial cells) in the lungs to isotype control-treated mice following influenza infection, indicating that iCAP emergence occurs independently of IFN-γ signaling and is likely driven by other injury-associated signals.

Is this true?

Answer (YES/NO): YES